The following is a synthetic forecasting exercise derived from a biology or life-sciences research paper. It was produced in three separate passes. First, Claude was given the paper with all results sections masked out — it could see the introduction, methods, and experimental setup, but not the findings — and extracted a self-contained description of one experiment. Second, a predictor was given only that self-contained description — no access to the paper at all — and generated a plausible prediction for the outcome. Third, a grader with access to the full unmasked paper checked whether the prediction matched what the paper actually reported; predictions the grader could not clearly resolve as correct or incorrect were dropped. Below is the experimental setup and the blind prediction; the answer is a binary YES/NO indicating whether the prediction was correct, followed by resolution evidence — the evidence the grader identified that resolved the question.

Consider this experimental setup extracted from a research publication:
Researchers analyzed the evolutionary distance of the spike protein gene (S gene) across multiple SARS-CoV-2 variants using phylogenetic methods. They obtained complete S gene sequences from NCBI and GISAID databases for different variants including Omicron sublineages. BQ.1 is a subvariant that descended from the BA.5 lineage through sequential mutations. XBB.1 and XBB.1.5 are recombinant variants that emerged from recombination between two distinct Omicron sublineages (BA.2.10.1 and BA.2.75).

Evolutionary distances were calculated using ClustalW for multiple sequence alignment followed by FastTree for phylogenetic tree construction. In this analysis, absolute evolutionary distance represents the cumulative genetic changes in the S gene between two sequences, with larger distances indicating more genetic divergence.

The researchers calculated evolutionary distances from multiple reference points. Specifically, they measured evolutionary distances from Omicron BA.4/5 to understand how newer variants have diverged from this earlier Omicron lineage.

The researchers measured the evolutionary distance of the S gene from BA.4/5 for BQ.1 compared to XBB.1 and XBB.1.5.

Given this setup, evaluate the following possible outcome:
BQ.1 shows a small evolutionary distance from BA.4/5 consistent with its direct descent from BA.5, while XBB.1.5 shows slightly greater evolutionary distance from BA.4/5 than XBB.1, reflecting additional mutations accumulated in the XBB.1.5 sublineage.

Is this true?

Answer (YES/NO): YES